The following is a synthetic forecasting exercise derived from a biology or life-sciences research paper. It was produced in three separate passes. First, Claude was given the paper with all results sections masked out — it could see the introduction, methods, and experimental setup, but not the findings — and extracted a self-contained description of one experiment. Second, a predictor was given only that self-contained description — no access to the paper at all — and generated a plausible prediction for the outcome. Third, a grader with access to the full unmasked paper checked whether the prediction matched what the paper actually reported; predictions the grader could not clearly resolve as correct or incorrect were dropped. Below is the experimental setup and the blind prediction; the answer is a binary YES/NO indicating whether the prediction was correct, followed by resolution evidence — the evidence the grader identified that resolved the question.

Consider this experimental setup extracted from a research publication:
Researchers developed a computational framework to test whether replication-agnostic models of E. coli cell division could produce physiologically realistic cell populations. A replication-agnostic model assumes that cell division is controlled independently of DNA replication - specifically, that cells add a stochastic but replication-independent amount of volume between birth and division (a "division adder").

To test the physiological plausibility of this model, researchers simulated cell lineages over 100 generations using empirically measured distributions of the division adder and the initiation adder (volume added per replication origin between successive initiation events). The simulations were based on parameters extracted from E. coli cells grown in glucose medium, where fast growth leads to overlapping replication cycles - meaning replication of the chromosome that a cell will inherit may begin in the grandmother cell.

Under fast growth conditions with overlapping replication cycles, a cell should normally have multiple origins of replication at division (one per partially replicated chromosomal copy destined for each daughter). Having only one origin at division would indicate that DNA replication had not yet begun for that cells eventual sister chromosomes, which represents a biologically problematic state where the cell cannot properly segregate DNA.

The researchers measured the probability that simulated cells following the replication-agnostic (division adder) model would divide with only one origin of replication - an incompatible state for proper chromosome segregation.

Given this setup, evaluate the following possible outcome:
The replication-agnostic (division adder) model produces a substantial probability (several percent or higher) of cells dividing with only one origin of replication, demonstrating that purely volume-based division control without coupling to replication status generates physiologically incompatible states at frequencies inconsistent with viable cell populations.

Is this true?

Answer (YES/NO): NO